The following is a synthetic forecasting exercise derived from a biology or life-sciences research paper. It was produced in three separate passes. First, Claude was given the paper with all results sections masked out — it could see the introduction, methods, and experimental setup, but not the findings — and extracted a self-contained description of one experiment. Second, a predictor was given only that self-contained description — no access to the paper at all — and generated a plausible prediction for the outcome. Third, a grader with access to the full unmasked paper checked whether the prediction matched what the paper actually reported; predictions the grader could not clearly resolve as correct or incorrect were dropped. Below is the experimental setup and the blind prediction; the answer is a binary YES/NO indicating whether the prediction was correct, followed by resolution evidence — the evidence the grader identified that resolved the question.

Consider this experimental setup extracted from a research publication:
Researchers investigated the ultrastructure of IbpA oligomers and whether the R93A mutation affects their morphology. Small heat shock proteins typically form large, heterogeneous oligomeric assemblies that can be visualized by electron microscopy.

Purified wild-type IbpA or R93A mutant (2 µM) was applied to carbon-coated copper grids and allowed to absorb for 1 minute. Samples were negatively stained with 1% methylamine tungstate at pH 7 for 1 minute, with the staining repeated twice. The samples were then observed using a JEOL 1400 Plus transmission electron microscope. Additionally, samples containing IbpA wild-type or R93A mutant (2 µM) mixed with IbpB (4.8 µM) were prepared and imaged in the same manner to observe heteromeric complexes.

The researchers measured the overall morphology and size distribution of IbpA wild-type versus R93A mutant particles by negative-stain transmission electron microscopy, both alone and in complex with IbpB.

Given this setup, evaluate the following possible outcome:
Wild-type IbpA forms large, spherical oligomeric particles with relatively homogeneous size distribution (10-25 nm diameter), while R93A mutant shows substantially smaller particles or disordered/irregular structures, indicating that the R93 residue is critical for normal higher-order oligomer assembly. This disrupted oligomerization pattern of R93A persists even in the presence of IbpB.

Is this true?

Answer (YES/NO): NO